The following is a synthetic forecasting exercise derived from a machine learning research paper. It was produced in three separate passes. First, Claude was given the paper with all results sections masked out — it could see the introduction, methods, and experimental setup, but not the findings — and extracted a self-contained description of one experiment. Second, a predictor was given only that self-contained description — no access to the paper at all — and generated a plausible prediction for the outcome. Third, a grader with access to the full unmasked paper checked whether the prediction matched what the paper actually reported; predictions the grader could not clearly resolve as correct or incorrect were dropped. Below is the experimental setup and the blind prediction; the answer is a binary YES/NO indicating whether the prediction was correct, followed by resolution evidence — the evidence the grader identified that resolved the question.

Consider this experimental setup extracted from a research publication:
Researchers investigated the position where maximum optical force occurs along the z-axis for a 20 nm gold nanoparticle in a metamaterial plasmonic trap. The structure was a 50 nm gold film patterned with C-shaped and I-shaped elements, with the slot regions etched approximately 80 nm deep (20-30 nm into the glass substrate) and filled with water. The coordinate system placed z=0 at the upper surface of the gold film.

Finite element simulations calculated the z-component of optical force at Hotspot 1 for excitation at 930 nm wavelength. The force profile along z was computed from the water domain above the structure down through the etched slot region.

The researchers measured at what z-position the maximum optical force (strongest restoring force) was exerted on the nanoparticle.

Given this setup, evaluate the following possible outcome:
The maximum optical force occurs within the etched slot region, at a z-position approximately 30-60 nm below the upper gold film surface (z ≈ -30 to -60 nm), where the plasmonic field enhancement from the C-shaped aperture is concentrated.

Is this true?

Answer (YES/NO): NO